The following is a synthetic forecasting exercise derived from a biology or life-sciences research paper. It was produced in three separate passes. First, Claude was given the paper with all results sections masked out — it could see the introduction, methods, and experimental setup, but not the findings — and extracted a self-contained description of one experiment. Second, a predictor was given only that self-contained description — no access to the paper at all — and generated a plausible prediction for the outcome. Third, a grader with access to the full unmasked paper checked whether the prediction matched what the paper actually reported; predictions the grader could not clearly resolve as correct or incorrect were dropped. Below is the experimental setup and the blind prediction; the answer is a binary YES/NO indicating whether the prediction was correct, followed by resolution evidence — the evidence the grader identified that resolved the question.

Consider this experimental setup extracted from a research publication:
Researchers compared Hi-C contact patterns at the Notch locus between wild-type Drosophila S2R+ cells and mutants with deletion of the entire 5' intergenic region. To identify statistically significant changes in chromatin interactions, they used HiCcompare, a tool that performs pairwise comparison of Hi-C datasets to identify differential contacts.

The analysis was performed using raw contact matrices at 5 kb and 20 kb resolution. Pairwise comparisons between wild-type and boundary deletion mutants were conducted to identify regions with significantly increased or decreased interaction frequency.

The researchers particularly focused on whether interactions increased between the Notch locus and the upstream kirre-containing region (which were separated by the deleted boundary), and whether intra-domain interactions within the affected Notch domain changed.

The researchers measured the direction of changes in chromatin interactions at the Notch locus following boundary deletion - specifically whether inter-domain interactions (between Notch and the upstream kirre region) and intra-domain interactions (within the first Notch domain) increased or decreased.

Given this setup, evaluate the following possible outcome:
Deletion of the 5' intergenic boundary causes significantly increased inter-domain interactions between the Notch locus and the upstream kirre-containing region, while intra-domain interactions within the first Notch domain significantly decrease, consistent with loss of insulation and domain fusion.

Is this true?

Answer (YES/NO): YES